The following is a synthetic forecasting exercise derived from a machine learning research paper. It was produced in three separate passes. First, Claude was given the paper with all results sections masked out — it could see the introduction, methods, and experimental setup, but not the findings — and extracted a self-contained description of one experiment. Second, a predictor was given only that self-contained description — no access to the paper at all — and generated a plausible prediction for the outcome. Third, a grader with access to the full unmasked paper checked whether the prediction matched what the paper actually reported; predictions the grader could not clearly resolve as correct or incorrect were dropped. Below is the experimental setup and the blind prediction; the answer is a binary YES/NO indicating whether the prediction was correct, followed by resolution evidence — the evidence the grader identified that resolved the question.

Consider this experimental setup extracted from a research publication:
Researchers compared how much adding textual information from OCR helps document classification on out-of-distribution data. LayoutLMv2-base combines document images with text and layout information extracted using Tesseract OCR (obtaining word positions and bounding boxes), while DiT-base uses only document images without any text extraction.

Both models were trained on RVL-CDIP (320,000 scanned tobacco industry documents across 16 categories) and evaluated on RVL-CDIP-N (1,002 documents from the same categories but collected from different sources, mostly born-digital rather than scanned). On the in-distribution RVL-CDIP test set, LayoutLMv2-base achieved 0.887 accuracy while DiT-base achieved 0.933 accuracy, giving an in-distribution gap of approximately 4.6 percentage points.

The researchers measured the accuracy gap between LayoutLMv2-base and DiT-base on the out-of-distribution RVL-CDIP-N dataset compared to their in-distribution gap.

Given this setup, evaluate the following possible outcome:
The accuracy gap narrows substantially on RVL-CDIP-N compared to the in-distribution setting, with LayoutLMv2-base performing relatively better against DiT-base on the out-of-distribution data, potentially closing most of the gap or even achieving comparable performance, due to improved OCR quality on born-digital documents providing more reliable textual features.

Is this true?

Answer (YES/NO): NO